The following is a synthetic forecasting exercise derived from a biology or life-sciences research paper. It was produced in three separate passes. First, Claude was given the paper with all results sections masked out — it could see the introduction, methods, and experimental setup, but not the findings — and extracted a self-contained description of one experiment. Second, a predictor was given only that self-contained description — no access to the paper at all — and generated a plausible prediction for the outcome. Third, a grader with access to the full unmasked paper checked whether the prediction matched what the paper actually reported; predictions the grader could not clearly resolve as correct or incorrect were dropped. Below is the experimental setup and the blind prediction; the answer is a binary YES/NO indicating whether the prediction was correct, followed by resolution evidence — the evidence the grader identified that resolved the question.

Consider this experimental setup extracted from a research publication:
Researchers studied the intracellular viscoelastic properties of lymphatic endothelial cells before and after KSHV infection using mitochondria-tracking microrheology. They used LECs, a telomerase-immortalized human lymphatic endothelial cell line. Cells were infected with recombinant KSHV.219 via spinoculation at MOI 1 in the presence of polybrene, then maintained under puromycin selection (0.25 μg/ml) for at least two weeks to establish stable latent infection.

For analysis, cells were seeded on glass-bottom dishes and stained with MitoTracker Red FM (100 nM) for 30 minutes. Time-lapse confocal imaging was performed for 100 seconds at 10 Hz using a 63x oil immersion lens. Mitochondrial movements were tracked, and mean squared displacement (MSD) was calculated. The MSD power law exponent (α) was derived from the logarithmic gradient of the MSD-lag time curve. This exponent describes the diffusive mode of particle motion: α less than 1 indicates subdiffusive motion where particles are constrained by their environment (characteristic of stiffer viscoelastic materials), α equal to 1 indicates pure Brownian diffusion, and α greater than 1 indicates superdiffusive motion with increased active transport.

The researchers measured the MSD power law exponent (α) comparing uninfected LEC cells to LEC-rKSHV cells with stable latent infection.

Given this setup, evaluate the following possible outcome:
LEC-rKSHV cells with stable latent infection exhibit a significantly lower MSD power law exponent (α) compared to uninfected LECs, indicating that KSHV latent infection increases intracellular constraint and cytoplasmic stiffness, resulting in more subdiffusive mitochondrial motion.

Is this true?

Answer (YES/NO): NO